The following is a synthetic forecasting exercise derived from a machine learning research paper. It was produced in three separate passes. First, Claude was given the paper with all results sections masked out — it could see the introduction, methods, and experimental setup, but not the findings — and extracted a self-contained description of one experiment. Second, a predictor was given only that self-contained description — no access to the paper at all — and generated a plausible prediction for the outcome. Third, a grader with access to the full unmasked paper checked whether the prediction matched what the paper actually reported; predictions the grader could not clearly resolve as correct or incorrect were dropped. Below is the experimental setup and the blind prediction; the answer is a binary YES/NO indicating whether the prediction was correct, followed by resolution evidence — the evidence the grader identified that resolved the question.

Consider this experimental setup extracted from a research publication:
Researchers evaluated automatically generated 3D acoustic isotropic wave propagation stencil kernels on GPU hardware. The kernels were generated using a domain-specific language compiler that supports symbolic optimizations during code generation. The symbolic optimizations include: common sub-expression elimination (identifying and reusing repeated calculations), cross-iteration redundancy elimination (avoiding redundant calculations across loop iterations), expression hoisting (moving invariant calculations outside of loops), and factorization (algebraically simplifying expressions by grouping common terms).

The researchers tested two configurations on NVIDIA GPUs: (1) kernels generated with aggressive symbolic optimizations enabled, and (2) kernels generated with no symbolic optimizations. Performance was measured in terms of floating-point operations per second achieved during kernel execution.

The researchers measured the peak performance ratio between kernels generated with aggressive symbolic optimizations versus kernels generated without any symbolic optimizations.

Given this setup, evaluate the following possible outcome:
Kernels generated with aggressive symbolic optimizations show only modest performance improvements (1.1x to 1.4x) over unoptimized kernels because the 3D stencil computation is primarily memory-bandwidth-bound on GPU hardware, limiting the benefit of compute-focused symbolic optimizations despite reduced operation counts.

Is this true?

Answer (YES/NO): NO